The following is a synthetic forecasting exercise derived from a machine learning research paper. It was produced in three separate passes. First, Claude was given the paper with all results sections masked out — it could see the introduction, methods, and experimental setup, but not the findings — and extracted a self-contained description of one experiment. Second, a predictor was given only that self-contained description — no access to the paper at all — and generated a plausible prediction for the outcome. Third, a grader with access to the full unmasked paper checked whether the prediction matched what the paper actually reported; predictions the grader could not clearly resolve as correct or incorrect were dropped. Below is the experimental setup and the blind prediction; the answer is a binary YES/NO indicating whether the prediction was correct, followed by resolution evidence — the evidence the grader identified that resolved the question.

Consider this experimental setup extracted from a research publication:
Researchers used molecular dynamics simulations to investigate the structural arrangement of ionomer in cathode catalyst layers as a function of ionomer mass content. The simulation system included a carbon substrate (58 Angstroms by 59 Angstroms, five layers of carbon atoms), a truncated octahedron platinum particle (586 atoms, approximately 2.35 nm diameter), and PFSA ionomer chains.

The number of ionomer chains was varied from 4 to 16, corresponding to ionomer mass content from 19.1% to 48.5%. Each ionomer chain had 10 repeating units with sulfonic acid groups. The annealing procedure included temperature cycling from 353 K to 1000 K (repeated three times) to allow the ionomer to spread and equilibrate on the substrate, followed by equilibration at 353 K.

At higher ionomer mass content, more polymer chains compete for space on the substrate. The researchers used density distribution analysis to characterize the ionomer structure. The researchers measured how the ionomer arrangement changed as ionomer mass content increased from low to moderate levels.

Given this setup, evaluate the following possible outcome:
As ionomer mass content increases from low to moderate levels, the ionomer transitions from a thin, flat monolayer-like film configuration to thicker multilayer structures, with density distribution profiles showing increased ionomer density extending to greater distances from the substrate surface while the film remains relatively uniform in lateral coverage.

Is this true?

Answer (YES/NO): NO